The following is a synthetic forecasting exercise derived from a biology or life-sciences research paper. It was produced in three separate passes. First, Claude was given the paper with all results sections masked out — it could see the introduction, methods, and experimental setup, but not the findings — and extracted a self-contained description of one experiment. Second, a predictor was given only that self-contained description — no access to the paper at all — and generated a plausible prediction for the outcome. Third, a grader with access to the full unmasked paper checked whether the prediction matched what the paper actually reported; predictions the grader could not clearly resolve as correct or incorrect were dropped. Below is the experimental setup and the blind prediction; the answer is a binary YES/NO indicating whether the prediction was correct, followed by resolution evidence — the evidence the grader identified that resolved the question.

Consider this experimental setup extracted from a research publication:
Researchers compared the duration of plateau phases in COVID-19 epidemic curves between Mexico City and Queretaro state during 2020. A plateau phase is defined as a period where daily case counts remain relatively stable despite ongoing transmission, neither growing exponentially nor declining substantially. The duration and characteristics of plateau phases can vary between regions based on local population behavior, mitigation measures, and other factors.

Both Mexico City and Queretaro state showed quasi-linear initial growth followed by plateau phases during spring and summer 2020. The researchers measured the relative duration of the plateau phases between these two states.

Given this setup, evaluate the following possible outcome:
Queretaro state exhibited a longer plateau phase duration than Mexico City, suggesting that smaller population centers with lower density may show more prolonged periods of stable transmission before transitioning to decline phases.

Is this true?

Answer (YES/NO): NO